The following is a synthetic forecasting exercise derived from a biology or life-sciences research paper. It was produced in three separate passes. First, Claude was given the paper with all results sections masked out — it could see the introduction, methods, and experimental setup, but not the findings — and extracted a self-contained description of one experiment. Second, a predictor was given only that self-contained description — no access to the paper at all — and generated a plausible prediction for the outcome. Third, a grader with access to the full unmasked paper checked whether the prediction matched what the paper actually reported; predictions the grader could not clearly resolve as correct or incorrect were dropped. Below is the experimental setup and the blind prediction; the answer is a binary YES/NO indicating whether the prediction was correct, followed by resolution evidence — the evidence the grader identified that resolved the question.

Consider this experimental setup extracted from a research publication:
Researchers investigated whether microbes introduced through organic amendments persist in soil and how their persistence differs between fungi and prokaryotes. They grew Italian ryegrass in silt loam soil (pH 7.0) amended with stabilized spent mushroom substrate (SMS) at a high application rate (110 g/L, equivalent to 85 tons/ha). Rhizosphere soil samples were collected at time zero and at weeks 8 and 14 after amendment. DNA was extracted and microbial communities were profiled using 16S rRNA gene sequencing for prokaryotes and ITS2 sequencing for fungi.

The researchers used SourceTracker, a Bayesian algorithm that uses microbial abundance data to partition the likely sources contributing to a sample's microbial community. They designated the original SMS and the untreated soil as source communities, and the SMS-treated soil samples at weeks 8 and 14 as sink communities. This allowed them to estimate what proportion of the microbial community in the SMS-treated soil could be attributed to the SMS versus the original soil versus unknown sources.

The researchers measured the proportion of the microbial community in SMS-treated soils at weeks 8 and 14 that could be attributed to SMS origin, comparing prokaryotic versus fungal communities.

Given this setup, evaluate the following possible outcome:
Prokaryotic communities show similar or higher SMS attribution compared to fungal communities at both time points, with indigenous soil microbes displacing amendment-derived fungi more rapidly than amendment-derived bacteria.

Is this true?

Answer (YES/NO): NO